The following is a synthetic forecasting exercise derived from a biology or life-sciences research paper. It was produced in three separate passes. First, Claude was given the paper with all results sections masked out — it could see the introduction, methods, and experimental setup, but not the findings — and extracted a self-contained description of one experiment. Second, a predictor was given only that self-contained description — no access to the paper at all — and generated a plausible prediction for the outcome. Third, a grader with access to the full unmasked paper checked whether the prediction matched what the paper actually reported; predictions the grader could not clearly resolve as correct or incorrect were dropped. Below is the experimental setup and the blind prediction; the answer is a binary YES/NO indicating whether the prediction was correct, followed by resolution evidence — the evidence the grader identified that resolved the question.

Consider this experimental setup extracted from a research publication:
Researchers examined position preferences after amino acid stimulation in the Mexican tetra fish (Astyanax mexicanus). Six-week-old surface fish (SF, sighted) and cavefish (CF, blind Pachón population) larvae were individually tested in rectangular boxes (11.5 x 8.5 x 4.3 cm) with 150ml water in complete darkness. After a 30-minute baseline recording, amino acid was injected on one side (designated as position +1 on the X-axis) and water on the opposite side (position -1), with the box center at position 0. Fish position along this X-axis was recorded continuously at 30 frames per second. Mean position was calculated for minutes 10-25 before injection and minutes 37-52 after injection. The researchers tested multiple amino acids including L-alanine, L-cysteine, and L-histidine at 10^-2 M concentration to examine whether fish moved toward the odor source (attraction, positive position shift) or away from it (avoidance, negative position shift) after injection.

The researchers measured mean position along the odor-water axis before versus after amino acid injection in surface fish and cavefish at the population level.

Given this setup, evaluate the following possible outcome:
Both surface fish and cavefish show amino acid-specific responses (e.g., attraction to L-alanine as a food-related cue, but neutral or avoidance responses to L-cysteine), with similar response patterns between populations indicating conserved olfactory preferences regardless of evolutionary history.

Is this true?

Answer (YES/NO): NO